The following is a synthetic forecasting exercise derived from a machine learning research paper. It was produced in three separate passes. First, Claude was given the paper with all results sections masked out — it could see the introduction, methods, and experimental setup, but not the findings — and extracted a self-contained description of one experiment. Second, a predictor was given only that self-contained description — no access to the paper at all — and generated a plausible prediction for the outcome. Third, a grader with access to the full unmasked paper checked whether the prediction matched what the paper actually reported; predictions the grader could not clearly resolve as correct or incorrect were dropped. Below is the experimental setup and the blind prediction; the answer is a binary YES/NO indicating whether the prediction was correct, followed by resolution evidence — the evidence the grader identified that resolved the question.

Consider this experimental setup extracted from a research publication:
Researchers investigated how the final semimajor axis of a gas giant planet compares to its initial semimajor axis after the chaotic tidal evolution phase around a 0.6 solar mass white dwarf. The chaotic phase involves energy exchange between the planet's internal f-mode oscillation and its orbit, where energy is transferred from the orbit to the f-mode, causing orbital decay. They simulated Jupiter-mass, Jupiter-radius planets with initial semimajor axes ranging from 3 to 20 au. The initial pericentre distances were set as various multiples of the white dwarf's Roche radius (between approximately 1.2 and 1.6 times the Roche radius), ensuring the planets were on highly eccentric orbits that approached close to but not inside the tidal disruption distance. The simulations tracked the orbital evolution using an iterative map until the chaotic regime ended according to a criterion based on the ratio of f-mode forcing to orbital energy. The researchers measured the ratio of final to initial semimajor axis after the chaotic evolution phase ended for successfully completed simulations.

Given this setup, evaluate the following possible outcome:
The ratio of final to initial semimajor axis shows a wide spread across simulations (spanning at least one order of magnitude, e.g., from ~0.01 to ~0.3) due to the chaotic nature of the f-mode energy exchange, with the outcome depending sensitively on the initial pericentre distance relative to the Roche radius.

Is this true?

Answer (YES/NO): NO